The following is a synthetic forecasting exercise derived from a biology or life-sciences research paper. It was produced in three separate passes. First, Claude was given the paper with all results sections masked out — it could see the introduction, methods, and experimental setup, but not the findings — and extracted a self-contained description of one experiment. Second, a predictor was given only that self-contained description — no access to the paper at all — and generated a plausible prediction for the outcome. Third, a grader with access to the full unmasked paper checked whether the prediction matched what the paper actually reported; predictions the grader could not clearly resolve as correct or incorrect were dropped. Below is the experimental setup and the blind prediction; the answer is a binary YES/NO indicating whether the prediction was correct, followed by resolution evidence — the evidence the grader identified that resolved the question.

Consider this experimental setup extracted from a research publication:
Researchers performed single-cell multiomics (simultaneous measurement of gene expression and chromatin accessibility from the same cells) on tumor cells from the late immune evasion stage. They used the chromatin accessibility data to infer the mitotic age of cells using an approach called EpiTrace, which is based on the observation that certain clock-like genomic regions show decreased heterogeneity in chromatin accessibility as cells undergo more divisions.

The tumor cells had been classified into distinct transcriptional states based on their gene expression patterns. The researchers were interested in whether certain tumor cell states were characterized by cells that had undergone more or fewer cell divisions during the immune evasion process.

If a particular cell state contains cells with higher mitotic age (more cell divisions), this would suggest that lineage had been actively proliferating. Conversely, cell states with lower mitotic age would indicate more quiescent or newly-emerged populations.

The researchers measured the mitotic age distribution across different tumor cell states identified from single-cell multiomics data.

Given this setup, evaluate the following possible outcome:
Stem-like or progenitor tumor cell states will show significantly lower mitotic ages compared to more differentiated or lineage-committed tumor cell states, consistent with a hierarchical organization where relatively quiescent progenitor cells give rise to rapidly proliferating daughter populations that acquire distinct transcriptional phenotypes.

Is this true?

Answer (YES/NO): NO